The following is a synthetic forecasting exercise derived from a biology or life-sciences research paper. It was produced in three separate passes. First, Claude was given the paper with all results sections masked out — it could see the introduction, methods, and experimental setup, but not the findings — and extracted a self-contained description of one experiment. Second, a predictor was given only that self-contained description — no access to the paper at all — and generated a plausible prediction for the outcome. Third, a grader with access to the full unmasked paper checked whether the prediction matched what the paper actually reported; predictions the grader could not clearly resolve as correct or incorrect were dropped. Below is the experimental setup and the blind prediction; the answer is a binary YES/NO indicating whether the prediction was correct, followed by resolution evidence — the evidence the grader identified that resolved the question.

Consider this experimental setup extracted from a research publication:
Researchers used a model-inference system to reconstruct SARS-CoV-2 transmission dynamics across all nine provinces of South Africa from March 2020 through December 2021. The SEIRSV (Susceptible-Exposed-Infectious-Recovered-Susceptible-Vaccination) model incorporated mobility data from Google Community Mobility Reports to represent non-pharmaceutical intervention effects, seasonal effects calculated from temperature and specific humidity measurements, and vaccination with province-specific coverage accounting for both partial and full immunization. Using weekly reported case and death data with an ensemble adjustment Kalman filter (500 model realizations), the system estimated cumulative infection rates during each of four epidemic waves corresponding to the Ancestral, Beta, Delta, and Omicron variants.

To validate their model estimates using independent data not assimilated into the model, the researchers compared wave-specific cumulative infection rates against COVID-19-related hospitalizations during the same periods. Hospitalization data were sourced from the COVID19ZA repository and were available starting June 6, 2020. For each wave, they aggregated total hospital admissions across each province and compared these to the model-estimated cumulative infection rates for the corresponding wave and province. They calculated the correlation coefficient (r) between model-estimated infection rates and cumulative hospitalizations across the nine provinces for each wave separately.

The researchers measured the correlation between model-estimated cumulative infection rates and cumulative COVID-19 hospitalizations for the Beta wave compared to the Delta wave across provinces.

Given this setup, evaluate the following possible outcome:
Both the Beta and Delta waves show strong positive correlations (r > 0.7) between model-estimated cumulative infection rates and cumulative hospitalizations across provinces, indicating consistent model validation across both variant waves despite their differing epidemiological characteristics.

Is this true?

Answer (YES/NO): YES